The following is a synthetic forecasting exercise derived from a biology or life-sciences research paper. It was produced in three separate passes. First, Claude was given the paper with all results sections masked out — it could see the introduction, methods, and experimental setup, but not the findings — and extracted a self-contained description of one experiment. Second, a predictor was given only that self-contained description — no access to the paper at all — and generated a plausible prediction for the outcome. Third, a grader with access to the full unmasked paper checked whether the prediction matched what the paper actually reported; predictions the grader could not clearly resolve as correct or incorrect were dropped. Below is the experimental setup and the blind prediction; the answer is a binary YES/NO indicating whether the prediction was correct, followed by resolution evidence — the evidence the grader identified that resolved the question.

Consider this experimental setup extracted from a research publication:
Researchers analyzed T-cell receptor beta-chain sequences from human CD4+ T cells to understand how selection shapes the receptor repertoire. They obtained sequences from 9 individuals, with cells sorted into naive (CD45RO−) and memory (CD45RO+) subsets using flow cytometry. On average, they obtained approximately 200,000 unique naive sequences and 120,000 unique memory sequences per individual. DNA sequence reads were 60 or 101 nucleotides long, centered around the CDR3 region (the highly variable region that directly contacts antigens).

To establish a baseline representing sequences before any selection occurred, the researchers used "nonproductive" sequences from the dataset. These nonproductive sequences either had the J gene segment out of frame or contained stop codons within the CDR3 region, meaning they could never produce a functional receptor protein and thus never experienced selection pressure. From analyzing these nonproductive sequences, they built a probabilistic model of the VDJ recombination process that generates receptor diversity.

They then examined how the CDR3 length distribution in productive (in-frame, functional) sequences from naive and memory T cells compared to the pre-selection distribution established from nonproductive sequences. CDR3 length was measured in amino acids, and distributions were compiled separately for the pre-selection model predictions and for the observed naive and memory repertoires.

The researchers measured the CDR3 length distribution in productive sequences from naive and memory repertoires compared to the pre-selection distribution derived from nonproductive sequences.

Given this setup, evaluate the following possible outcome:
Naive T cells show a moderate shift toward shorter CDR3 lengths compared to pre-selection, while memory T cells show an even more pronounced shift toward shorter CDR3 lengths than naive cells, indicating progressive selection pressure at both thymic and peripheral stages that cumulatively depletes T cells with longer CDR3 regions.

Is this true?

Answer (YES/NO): NO